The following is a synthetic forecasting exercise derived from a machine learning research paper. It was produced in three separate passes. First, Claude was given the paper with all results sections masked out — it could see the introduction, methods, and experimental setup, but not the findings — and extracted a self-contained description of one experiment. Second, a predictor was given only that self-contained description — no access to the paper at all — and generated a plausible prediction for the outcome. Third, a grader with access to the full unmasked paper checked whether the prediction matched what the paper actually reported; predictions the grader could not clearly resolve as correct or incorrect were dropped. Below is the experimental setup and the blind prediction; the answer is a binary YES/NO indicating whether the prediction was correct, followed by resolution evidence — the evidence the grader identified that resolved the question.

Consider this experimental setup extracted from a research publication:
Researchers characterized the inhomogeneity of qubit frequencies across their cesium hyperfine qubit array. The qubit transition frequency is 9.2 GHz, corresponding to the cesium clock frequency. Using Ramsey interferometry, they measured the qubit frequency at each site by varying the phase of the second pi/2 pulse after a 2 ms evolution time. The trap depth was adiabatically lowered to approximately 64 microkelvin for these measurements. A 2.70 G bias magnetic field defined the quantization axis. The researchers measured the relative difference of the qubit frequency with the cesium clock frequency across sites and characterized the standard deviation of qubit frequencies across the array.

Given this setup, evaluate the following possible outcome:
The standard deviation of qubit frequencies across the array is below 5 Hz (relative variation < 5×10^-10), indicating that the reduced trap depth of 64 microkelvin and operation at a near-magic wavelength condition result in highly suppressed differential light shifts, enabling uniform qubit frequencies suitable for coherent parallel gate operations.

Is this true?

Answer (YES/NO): NO